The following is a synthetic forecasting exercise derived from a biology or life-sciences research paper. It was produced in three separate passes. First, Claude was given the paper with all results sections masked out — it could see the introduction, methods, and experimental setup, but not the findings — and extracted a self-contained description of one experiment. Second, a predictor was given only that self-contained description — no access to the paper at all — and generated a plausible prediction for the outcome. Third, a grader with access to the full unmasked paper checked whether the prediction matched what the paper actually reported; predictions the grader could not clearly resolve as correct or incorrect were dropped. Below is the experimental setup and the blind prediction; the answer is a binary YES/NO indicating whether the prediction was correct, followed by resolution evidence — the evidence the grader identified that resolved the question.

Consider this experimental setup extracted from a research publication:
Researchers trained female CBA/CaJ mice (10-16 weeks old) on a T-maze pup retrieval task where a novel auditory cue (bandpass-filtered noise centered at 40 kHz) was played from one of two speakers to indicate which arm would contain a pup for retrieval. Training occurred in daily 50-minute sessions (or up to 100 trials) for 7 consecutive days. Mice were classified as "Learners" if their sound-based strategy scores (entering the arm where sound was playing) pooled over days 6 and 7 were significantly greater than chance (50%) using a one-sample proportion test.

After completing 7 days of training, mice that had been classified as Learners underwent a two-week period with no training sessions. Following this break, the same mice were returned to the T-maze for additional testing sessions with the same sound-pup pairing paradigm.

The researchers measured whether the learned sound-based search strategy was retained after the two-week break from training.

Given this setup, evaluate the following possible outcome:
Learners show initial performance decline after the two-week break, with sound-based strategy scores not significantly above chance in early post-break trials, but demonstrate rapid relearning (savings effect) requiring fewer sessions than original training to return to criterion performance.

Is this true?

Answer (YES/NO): NO